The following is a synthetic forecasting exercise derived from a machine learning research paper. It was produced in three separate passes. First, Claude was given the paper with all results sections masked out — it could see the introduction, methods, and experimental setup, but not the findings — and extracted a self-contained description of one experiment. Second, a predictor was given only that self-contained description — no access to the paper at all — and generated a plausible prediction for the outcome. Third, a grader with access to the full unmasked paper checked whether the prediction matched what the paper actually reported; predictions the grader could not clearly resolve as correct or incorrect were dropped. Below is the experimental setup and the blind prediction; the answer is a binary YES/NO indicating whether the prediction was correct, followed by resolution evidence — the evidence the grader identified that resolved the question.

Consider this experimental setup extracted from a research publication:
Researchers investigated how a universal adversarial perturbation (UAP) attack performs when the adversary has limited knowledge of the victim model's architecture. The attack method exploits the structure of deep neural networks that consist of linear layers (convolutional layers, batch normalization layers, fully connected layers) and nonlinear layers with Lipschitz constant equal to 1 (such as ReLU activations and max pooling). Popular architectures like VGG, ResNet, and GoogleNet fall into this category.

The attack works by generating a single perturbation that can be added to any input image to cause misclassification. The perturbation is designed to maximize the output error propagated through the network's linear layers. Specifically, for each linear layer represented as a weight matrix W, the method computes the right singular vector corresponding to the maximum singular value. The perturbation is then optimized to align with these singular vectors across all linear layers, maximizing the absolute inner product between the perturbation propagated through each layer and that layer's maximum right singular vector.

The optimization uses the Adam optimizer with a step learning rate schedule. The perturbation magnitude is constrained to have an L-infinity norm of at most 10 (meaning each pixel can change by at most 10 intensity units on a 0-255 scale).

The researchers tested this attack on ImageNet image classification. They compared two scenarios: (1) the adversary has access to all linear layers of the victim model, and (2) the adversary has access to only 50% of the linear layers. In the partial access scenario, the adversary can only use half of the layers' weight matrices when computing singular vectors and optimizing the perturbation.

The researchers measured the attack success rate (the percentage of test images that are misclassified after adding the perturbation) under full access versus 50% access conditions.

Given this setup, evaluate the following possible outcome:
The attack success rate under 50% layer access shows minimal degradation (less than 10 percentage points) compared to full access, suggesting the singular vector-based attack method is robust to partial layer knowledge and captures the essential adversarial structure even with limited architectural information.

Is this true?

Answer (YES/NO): NO